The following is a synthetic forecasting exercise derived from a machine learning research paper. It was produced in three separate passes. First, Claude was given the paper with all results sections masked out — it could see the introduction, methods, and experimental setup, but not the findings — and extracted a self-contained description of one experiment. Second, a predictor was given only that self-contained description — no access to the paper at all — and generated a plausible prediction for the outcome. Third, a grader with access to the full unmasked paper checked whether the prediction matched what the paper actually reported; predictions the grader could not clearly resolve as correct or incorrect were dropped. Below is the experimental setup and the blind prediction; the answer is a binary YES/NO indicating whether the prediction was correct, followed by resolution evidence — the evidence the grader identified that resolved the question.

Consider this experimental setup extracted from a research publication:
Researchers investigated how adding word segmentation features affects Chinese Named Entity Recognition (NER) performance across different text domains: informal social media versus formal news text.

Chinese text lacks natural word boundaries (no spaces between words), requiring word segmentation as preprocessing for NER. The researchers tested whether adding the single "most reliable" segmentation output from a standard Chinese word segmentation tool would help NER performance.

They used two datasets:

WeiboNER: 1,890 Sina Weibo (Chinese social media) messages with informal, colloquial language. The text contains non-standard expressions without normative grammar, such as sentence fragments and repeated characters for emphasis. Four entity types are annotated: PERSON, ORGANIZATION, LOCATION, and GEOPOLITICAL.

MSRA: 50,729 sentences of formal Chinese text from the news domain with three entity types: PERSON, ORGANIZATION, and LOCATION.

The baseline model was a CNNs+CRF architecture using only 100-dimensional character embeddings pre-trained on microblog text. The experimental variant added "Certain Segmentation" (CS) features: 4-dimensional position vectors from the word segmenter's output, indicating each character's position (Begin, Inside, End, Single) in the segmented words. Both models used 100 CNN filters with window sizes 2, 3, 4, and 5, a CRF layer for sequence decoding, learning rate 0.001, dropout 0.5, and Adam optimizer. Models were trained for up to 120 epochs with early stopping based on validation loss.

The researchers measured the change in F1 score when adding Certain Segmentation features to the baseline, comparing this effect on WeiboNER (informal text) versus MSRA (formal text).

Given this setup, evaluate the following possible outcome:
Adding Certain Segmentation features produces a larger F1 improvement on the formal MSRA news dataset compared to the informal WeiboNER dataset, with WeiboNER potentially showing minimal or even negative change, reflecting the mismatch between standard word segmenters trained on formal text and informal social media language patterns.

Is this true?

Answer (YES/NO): YES